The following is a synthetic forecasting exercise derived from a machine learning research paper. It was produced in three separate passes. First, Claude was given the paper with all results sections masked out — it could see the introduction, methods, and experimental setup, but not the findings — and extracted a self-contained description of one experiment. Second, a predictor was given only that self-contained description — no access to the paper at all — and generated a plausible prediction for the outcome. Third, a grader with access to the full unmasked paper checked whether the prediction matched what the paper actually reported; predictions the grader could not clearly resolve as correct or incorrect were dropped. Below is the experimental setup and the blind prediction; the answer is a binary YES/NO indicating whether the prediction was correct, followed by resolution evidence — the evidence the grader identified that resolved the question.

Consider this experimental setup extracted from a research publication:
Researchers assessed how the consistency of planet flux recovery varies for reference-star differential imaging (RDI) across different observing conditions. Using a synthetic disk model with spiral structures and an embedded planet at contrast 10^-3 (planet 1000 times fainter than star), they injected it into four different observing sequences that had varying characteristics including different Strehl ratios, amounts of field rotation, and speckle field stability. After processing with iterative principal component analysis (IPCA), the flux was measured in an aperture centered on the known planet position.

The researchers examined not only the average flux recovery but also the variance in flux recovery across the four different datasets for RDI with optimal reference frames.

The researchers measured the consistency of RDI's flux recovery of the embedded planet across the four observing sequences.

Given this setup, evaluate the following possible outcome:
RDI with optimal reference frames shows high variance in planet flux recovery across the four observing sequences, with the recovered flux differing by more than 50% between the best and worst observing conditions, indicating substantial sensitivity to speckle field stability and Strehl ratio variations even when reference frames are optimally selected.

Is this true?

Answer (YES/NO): YES